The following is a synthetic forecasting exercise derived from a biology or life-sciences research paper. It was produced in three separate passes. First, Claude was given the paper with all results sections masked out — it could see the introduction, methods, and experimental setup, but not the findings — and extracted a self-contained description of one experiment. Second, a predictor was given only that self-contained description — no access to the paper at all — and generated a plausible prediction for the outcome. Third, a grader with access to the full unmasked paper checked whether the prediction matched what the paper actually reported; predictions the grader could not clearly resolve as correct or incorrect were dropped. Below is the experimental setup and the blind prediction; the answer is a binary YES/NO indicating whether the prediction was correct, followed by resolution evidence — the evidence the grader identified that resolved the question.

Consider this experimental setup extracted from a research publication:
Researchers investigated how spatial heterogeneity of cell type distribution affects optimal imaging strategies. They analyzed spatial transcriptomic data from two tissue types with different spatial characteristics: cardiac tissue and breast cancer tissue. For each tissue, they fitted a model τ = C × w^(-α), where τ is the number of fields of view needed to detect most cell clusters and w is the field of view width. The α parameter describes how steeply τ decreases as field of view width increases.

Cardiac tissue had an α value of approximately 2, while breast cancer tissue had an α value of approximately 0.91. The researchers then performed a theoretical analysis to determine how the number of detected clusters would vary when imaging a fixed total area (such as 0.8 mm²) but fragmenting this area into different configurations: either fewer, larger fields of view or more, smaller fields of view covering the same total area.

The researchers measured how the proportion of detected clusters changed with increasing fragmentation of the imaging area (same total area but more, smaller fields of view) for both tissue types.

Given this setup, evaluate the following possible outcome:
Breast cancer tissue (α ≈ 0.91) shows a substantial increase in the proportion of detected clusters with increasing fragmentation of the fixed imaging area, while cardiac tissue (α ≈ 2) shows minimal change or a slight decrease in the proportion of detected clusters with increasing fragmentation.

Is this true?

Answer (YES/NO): YES